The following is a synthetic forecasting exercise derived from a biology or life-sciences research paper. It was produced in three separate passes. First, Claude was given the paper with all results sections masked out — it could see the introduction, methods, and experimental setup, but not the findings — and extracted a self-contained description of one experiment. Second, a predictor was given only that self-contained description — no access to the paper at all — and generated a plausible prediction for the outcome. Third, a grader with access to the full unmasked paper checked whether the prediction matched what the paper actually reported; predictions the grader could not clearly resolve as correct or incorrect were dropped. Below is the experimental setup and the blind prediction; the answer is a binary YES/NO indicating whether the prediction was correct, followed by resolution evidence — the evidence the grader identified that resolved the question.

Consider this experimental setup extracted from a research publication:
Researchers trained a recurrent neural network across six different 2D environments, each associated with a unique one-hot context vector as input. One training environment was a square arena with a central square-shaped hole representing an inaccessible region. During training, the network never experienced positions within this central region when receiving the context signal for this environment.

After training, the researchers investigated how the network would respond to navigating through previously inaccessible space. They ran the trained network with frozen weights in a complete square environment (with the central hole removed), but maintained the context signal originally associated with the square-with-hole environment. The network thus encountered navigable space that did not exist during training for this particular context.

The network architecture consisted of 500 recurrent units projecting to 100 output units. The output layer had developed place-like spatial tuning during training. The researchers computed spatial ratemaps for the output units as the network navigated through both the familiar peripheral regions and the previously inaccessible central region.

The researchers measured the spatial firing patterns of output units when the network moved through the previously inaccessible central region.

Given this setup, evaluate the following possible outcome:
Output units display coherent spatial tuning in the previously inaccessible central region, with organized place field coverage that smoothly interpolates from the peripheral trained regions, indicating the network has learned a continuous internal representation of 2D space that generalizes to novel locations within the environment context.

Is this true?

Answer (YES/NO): YES